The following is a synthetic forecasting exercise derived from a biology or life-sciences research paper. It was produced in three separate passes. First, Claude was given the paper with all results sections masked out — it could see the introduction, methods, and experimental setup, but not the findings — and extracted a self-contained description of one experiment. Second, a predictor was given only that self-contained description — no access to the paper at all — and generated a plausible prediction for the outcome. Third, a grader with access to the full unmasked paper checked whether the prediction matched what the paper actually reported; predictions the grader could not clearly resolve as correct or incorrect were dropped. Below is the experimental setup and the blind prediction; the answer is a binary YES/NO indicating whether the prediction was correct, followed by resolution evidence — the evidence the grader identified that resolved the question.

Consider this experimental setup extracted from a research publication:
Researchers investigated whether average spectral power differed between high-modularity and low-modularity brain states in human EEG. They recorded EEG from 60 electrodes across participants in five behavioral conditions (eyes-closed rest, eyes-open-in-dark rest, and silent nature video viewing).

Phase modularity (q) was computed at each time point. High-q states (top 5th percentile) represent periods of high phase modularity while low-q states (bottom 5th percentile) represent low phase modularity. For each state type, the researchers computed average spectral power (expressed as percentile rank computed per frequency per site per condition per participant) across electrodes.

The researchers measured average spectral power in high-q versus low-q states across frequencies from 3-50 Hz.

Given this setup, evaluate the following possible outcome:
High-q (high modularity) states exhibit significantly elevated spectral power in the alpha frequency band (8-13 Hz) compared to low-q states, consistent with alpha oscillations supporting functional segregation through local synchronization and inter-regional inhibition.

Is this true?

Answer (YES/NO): NO